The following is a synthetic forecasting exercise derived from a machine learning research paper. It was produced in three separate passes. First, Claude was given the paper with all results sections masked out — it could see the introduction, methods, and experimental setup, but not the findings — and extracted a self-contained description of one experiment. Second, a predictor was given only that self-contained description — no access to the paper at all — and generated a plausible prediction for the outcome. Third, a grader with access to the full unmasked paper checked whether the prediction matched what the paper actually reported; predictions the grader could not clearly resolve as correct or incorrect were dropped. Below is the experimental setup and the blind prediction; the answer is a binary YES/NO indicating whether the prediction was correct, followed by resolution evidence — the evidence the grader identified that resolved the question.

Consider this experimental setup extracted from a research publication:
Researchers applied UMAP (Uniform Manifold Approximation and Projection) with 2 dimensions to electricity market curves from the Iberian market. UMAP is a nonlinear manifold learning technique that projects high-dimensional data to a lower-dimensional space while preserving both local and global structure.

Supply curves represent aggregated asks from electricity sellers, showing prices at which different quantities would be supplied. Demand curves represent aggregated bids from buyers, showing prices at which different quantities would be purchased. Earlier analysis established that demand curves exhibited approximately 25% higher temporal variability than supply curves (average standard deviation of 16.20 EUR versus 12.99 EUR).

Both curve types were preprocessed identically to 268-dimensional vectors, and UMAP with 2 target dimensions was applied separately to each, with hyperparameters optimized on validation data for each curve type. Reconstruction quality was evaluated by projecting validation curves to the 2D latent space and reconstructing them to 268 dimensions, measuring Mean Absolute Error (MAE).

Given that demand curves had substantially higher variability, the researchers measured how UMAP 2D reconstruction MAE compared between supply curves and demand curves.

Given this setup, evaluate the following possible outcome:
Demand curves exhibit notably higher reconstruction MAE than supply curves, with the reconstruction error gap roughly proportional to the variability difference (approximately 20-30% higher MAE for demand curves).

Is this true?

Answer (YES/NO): NO